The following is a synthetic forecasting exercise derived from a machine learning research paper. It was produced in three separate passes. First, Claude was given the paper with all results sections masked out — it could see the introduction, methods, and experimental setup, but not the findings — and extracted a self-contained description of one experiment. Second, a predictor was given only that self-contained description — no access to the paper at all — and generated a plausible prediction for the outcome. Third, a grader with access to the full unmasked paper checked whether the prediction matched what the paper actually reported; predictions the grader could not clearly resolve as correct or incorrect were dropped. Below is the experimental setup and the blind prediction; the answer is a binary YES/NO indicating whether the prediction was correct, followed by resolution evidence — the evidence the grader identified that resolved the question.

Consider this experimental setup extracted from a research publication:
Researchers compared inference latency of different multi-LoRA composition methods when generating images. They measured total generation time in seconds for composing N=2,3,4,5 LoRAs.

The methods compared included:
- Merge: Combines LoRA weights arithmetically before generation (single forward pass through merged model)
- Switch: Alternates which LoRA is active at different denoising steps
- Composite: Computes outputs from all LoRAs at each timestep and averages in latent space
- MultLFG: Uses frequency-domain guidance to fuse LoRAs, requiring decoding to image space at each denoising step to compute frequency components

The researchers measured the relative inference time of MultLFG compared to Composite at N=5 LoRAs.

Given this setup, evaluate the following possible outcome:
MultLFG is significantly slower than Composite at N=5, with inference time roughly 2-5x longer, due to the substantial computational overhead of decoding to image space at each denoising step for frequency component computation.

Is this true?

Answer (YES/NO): YES